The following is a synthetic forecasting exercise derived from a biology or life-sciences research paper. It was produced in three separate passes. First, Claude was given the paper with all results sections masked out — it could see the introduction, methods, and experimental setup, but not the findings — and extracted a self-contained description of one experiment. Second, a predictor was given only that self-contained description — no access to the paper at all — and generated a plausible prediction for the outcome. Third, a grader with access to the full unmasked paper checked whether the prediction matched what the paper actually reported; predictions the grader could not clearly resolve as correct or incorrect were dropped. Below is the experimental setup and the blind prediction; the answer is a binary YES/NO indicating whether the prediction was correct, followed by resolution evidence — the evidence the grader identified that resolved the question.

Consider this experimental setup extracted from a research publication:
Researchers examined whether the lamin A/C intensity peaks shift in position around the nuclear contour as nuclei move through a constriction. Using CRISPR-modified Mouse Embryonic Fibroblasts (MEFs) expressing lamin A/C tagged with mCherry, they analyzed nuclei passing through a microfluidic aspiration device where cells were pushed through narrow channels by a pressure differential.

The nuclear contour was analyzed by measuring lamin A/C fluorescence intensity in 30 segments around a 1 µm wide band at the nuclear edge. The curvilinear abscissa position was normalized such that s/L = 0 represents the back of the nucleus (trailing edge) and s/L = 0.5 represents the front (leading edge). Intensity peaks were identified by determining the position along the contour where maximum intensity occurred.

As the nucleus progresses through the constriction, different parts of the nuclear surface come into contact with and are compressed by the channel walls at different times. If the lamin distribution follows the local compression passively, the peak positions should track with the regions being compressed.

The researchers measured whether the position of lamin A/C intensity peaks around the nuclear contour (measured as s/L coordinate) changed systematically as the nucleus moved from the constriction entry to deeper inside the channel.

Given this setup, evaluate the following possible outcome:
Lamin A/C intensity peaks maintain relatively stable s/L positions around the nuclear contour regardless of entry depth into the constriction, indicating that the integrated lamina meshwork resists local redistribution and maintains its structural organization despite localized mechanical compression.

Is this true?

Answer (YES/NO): NO